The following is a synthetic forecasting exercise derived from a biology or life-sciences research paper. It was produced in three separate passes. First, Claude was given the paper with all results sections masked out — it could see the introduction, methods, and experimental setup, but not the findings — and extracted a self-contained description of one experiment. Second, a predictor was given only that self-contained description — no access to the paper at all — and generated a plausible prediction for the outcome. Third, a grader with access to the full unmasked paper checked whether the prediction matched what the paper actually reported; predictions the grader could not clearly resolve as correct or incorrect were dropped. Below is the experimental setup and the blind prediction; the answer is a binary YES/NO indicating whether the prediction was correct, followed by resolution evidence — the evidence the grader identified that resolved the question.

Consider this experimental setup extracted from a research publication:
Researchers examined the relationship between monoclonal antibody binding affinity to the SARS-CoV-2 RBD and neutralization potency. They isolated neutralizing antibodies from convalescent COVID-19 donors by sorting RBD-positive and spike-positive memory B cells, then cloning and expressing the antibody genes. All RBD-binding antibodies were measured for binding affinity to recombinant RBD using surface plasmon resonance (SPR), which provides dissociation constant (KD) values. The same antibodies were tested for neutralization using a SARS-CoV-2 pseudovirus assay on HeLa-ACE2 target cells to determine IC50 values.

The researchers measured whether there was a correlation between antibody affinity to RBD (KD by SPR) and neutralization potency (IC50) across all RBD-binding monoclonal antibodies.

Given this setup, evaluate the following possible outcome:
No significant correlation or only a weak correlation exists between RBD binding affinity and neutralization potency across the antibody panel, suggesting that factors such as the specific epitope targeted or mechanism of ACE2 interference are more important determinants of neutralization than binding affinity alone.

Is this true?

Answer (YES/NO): YES